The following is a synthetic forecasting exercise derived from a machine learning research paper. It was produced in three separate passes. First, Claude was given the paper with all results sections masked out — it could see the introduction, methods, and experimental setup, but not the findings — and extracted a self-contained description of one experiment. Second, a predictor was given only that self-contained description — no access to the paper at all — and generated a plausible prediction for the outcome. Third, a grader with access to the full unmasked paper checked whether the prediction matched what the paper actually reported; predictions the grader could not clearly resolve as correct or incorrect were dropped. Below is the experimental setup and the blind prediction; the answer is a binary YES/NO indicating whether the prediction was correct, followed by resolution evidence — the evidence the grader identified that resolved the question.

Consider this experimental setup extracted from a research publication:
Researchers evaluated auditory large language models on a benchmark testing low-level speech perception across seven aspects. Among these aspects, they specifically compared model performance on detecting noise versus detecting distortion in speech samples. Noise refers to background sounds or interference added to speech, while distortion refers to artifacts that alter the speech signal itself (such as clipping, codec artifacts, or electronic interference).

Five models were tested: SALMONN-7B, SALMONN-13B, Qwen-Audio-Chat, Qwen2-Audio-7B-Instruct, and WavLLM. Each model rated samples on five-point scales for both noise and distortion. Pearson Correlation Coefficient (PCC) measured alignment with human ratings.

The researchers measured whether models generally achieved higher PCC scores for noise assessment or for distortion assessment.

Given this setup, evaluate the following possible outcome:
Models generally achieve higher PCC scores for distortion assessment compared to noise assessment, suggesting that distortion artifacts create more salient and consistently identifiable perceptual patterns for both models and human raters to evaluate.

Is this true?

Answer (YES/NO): YES